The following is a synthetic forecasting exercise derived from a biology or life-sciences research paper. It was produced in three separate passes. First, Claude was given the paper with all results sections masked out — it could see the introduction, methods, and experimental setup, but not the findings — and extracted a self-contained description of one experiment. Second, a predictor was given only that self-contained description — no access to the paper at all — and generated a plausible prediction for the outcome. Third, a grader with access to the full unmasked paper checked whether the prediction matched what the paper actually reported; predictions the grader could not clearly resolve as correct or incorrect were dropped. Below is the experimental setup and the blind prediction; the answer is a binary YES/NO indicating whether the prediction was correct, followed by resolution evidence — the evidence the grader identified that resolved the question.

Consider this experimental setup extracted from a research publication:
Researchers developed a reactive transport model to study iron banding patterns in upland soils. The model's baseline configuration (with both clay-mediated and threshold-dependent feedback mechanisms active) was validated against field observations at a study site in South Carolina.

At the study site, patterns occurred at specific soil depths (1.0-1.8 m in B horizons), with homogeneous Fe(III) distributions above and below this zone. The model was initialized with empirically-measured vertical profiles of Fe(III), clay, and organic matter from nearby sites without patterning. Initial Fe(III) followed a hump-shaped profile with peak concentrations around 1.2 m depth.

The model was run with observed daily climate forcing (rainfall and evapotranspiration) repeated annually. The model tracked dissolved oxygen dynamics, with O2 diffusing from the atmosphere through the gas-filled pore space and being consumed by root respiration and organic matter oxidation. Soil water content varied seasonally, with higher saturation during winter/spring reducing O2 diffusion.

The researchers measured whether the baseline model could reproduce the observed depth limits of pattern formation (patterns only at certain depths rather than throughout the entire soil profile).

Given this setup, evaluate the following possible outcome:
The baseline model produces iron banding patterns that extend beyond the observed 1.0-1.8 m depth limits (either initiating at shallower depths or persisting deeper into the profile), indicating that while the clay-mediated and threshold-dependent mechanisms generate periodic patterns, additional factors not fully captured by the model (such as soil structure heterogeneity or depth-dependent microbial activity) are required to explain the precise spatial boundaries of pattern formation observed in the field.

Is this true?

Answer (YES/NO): NO